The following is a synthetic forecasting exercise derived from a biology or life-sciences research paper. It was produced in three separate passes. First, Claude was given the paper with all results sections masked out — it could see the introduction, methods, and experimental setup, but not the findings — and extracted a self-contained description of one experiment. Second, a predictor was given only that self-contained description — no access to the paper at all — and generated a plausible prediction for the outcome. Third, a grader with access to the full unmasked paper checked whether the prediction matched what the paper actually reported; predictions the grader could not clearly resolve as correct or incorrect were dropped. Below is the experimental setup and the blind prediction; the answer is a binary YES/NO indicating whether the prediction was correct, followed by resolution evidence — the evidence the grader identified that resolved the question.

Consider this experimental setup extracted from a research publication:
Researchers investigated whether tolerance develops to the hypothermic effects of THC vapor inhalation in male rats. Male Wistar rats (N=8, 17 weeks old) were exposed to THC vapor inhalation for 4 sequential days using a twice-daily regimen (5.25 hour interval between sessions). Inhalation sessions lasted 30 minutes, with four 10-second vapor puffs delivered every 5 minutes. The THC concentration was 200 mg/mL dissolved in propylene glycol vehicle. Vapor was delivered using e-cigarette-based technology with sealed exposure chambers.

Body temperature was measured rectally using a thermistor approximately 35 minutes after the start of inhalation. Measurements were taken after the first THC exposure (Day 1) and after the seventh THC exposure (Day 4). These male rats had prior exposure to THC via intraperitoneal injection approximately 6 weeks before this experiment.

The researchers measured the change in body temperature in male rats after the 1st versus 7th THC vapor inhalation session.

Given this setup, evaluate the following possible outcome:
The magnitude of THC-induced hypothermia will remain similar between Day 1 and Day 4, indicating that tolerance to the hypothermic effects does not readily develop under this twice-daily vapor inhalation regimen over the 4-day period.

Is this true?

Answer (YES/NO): YES